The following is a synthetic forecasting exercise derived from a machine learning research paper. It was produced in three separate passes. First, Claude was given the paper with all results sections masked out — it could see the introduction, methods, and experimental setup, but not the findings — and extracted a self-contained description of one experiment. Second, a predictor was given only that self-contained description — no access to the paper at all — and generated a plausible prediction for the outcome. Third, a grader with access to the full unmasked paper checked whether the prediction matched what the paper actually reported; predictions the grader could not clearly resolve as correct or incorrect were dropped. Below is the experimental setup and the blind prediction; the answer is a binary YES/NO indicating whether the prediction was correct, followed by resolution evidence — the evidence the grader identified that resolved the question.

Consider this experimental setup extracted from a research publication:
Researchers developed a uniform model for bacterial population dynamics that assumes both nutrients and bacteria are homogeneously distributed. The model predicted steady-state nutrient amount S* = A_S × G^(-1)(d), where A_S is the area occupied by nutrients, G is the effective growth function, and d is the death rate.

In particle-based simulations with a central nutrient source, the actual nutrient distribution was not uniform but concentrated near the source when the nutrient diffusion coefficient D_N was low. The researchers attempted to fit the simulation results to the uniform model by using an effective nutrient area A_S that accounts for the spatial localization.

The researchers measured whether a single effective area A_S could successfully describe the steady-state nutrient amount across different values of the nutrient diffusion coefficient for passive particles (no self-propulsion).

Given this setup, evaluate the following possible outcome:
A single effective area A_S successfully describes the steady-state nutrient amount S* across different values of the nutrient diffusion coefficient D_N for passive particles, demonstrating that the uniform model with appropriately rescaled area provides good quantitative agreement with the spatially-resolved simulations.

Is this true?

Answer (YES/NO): NO